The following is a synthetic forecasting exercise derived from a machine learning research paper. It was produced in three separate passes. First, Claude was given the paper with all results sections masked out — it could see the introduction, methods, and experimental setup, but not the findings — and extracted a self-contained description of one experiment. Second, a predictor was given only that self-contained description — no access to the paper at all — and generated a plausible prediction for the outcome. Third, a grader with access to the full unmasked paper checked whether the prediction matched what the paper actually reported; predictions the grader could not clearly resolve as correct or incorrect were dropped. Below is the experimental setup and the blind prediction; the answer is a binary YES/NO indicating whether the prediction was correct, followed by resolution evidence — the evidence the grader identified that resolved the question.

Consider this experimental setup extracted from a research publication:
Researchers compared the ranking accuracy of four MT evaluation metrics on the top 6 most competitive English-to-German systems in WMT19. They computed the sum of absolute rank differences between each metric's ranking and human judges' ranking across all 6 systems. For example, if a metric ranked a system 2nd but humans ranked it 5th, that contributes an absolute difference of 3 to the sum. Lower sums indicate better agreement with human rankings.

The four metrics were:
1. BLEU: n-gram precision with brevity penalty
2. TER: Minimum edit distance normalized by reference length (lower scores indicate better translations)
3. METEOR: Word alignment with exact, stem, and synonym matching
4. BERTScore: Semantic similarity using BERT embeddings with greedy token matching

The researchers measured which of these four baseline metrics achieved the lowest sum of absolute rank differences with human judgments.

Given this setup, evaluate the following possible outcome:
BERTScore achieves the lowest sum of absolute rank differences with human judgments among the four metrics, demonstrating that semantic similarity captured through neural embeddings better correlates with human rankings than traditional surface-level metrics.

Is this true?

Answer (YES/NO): YES